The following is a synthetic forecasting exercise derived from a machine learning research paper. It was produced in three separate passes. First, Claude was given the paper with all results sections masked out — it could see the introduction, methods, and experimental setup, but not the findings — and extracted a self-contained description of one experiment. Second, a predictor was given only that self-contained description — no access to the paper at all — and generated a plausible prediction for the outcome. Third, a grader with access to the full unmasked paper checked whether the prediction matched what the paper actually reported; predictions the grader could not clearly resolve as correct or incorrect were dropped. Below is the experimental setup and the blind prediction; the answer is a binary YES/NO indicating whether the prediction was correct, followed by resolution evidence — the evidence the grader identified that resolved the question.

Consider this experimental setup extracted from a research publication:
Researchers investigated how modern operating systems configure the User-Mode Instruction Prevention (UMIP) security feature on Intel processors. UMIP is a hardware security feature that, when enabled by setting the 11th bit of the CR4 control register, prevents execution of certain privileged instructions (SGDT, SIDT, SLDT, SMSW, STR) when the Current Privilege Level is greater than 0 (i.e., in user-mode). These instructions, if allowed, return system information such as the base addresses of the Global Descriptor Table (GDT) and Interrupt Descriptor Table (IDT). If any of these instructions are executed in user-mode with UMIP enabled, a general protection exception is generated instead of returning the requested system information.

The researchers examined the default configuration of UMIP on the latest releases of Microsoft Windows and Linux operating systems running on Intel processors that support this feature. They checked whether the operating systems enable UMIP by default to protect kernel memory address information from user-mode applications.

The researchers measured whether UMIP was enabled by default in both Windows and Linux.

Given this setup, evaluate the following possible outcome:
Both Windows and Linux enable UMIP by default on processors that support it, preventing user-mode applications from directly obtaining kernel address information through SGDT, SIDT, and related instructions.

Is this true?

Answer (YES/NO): NO